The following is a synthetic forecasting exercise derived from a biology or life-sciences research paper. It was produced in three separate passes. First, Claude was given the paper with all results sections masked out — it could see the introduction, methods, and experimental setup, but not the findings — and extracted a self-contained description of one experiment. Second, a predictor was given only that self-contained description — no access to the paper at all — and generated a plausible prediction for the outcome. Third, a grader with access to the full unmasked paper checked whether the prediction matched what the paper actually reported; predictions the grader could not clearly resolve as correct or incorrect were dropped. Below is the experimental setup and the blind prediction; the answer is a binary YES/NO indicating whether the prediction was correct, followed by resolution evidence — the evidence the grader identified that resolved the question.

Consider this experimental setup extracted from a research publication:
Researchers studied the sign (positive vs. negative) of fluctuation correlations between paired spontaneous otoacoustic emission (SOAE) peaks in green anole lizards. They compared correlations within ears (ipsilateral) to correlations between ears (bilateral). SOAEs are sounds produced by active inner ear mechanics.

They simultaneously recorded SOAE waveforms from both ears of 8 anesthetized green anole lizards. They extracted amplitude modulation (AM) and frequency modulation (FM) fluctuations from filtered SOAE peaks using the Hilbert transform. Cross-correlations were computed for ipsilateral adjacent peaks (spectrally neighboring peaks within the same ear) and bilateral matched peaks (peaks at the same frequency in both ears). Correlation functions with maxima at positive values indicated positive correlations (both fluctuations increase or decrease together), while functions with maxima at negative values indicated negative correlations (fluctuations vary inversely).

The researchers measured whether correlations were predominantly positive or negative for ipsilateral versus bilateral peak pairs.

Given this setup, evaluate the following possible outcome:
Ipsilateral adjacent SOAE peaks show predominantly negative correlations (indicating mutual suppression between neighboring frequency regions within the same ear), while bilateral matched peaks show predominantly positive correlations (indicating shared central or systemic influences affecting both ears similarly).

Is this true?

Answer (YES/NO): NO